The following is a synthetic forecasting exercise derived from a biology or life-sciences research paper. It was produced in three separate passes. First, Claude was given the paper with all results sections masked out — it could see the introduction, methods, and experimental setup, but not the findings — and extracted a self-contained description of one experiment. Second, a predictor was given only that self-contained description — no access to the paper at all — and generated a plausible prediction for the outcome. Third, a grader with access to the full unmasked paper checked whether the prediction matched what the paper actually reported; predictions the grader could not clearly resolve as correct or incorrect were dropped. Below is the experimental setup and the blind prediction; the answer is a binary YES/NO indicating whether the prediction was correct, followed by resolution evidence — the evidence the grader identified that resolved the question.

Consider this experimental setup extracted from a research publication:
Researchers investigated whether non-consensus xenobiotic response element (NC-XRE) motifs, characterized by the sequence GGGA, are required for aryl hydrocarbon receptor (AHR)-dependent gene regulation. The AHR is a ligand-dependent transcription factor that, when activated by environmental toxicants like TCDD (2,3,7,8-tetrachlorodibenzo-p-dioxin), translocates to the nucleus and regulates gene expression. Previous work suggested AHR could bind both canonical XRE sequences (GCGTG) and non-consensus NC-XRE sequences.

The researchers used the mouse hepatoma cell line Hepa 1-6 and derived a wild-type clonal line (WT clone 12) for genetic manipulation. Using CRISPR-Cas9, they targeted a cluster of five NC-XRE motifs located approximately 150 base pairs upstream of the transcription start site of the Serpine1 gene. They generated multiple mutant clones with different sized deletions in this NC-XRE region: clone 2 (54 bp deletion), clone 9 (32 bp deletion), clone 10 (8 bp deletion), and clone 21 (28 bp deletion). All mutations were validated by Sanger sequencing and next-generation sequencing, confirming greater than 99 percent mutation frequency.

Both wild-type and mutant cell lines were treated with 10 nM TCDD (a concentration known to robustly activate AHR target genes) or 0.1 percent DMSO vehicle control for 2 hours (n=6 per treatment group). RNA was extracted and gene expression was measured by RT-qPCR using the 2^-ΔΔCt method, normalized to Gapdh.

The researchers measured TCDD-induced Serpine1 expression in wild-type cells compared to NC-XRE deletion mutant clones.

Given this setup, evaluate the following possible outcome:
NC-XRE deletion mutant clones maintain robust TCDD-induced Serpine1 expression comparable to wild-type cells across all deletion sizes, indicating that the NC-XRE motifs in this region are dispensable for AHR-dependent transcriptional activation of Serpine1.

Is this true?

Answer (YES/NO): NO